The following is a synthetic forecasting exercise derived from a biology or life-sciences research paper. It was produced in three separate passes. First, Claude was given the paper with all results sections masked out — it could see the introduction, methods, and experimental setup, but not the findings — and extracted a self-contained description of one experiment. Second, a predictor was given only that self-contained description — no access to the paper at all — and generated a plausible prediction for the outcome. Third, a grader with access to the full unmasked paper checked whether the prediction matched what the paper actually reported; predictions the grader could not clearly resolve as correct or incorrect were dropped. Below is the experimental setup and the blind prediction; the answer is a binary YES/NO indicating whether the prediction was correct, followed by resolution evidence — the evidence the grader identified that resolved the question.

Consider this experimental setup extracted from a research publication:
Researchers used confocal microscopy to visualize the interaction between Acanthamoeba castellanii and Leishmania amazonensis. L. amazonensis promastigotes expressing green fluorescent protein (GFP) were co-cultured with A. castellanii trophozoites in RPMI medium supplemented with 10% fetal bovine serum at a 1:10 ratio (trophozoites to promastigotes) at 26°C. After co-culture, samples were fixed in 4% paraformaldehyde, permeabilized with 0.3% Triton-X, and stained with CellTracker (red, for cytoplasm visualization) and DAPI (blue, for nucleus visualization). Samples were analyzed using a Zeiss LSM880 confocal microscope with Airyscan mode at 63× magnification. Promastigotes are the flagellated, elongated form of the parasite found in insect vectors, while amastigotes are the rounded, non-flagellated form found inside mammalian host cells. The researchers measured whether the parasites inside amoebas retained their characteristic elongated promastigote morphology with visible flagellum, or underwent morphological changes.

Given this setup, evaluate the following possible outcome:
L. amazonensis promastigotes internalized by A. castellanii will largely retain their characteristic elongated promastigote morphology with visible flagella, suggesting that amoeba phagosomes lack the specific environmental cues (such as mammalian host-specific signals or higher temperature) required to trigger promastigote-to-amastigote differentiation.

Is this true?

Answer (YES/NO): NO